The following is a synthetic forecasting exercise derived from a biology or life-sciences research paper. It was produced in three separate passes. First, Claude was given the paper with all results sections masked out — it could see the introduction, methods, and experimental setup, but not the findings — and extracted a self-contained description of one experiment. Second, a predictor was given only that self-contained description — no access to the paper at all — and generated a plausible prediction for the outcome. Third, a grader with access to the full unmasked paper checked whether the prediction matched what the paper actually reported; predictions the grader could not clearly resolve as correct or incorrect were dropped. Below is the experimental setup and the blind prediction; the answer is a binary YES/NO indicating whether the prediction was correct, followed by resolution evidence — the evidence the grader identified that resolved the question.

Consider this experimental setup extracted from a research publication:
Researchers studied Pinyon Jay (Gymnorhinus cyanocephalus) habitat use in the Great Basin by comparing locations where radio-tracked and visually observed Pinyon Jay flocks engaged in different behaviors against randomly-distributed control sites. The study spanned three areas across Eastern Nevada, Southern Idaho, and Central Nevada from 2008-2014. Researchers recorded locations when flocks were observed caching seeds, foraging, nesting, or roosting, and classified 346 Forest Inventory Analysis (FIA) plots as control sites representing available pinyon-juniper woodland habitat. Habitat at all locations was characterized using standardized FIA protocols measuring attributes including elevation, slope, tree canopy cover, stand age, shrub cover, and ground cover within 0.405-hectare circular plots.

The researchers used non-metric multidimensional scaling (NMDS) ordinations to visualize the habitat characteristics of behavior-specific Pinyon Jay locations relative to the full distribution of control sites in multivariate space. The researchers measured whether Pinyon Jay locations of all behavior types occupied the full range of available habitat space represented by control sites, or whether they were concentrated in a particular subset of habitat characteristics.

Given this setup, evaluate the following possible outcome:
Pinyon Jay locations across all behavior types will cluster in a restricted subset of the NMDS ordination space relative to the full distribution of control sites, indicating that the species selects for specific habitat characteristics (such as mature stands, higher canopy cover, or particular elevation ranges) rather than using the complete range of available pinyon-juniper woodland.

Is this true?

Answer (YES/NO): NO